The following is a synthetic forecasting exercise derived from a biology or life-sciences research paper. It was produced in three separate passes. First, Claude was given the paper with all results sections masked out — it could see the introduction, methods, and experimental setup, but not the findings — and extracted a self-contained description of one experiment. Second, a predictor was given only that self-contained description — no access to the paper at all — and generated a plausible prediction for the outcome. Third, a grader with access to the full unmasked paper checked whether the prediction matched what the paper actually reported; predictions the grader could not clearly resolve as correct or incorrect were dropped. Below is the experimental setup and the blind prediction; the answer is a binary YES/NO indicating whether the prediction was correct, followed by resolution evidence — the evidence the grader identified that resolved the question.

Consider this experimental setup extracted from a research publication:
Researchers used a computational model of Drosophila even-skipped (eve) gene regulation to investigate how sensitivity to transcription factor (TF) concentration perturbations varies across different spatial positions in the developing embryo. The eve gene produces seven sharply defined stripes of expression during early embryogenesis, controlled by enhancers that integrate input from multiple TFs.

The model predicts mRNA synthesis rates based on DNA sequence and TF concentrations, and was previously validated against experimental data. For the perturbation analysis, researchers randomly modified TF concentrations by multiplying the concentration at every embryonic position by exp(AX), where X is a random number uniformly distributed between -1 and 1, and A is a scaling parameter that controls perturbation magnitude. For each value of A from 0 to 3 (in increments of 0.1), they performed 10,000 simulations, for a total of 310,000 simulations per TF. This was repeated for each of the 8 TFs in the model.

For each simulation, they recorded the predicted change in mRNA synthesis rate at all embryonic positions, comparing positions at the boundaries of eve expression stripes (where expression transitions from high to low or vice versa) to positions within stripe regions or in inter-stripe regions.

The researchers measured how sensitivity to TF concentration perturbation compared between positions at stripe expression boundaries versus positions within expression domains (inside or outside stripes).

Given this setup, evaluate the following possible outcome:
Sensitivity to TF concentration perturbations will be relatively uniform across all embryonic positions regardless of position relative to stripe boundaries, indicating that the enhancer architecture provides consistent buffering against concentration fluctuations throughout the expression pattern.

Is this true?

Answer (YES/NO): NO